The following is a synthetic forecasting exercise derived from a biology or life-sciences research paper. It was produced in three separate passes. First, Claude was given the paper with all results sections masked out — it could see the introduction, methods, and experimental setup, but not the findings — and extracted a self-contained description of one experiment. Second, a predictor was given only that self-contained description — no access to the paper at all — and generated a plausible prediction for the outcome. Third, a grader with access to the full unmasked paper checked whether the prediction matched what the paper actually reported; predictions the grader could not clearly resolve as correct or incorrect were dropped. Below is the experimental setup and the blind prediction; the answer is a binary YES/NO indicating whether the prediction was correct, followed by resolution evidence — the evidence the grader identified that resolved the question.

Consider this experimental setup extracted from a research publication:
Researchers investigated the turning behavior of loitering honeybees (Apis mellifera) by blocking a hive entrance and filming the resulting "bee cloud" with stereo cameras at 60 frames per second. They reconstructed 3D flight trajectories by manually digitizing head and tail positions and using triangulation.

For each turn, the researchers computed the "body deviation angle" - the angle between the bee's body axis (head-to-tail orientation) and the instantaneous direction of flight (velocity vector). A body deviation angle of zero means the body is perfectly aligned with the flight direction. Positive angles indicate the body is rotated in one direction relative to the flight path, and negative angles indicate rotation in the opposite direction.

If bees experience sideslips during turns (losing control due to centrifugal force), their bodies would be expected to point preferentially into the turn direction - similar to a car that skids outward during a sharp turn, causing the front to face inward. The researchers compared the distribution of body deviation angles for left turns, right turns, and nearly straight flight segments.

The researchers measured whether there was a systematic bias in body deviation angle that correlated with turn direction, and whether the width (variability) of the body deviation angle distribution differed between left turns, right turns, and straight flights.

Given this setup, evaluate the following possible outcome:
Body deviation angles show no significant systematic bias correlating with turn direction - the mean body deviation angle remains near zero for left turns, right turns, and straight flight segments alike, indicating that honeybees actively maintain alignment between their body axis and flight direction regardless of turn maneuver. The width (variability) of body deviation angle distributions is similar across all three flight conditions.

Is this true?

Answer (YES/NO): NO